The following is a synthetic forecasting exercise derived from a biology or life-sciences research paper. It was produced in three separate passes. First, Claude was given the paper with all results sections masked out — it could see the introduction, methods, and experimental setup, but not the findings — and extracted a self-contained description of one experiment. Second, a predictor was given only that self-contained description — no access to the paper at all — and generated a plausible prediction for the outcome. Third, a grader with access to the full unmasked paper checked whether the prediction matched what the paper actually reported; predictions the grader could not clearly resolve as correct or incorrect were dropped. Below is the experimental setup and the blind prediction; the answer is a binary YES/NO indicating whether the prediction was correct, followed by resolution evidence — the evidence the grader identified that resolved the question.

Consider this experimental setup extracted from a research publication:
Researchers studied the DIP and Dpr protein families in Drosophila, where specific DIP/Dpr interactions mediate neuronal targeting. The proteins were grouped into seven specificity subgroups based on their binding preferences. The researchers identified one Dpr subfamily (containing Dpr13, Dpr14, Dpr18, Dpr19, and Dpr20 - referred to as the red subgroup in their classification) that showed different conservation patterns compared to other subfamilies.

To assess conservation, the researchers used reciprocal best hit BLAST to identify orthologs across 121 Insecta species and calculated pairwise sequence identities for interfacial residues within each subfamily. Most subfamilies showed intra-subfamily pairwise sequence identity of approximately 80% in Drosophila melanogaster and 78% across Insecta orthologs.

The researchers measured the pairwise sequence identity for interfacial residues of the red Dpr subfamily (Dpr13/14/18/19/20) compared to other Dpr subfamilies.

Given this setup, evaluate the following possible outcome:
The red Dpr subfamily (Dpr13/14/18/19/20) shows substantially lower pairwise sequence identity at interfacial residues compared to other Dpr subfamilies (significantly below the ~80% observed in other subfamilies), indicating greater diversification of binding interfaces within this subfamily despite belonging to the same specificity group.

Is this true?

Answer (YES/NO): YES